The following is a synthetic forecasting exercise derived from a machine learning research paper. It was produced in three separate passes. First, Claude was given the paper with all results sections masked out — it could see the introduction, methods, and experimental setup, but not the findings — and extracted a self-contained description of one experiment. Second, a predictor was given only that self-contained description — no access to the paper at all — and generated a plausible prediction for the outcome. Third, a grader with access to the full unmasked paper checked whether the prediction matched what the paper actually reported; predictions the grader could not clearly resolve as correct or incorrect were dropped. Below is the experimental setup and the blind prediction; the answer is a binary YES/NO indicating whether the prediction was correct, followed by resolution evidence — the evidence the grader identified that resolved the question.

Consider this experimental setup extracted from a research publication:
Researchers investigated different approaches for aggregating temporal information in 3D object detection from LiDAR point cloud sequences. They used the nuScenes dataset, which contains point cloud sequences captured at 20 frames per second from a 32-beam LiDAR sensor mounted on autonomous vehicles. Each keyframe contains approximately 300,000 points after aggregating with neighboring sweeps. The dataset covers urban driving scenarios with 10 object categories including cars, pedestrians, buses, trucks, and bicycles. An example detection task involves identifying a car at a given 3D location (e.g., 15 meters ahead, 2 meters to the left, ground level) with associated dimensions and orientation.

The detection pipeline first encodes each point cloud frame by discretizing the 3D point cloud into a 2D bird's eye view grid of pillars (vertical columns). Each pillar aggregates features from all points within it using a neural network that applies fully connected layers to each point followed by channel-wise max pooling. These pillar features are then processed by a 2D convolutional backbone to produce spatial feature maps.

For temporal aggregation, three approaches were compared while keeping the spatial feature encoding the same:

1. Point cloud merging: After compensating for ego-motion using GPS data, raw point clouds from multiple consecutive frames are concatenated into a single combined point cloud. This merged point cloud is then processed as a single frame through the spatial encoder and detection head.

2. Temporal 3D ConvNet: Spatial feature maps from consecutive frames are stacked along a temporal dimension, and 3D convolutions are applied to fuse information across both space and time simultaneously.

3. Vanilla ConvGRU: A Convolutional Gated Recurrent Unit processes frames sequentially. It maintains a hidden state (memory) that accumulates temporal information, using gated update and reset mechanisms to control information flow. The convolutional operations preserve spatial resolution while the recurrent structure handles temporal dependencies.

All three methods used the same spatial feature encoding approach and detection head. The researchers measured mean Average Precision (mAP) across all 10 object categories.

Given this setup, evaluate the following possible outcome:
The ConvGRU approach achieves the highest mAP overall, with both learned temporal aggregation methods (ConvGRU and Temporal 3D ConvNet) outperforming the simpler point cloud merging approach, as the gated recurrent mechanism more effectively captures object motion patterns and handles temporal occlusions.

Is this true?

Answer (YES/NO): YES